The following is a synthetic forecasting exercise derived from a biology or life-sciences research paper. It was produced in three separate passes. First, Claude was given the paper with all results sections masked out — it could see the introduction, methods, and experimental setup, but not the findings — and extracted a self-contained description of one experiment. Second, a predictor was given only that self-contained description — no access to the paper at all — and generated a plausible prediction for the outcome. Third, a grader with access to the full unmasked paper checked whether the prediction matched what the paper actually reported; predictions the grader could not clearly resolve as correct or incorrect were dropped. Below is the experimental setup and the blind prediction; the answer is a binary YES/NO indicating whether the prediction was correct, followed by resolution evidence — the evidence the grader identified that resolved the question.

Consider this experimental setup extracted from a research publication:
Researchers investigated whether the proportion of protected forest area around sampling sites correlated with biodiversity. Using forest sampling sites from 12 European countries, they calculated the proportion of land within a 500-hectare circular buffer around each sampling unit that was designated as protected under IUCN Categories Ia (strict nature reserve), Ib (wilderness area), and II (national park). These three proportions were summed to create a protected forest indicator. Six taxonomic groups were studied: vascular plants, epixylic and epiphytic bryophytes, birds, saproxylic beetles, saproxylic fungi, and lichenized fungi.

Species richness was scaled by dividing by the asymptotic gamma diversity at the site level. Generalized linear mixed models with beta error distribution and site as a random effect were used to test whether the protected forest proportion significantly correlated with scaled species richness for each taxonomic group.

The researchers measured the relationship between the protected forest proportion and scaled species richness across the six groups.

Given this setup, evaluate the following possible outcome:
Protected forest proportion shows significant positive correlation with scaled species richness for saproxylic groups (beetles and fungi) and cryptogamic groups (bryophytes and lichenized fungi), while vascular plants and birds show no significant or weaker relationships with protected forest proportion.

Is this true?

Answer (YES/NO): NO